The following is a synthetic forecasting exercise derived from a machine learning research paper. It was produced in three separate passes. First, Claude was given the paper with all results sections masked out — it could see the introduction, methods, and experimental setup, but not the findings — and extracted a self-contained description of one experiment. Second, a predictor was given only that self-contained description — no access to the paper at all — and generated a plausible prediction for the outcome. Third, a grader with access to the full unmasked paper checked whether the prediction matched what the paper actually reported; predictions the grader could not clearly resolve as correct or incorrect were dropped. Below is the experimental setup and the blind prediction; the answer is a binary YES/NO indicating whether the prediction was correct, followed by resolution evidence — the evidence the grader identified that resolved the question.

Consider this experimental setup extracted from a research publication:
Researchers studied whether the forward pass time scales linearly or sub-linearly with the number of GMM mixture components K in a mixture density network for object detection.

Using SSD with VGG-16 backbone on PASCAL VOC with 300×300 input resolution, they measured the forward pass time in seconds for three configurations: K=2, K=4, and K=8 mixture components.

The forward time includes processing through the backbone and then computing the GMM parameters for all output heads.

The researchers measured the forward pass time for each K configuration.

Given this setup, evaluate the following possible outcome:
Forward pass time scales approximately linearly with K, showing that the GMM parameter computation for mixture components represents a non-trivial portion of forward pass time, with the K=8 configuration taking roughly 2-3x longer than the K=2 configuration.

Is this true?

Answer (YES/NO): NO